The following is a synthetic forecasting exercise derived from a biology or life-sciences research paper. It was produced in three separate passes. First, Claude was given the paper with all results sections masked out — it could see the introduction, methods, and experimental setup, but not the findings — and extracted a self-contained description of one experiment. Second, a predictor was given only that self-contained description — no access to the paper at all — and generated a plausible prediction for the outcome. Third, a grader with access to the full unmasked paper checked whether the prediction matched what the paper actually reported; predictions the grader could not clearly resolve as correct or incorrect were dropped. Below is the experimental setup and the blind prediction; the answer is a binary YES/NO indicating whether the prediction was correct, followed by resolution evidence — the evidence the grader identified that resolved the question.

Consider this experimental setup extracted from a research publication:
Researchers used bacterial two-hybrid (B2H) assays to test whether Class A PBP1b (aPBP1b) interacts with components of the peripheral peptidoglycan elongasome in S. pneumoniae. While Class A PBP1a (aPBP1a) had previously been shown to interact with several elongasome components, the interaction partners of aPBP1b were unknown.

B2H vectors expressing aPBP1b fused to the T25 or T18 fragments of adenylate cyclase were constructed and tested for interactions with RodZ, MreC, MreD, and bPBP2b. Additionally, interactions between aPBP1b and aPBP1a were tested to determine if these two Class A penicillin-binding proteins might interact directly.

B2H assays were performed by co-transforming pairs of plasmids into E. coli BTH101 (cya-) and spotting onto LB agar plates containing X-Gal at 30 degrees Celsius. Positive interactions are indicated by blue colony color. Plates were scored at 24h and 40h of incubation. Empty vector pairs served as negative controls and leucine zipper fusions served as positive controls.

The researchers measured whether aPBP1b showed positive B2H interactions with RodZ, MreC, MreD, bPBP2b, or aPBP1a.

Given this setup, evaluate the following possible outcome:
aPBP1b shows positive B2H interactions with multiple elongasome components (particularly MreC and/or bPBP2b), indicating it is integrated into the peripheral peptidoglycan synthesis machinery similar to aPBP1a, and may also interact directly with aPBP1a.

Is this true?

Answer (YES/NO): YES